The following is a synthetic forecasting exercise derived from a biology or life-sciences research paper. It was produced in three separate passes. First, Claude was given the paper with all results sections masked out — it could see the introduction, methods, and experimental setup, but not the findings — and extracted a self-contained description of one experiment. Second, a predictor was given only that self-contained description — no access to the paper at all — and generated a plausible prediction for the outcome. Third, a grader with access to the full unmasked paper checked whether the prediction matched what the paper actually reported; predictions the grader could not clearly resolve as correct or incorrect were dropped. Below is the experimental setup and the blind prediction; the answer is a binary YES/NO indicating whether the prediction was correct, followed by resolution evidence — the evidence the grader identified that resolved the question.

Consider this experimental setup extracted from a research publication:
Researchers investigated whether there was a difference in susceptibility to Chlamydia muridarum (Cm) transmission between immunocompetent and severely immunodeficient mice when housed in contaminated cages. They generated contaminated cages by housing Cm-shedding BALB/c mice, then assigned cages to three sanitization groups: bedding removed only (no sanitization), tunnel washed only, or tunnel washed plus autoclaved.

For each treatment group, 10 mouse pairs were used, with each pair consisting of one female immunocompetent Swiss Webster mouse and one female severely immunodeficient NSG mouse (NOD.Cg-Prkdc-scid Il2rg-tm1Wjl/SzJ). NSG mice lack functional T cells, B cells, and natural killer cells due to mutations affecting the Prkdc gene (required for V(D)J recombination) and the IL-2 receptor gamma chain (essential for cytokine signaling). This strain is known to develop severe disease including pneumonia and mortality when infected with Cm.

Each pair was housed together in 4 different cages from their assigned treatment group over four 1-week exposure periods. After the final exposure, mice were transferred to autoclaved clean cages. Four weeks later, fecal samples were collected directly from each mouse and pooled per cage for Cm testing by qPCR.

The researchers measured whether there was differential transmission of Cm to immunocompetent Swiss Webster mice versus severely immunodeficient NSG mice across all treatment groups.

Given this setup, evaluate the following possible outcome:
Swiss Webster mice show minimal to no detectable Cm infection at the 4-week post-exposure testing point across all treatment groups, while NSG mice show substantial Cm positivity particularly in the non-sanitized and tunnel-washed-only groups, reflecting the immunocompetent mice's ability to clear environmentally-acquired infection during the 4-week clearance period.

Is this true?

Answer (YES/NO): NO